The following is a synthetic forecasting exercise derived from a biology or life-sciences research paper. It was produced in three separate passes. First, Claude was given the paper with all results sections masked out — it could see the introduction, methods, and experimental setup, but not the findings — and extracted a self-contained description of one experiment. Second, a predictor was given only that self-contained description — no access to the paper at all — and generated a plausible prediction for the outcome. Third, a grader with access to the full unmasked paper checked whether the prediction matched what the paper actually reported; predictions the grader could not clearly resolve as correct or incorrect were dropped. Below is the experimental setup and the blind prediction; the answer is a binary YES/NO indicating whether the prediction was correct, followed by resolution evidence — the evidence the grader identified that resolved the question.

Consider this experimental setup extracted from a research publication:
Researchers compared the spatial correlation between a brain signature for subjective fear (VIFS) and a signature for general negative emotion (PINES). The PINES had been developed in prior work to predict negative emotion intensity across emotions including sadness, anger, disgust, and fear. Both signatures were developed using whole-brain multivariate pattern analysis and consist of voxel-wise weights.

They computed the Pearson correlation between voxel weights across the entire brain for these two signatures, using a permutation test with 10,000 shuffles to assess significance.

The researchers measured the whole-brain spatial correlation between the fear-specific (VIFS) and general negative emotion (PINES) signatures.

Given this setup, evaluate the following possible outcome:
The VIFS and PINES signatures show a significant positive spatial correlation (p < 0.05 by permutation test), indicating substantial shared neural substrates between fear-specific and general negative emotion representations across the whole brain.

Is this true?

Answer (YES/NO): NO